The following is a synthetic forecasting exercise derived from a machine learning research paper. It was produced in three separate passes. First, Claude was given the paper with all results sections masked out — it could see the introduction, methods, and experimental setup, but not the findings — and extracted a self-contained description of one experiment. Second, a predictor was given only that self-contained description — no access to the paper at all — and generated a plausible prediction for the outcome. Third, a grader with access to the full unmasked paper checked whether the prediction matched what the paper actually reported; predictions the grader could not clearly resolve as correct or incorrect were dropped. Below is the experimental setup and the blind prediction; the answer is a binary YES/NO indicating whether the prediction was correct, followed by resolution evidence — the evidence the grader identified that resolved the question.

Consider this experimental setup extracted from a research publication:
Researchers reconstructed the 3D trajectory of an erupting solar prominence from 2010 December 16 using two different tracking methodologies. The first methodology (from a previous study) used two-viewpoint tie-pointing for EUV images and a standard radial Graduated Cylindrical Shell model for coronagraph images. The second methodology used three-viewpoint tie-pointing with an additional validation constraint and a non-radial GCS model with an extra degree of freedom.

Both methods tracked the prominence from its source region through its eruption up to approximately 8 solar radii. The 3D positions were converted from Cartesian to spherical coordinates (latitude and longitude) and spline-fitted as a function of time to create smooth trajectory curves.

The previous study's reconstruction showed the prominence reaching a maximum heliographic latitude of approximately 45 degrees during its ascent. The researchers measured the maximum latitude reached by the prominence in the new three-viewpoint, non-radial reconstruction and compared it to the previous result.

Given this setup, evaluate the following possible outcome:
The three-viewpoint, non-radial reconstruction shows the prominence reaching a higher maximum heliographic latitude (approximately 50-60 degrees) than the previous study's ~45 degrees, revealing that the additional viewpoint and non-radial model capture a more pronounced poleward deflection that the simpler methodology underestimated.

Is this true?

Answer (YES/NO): NO